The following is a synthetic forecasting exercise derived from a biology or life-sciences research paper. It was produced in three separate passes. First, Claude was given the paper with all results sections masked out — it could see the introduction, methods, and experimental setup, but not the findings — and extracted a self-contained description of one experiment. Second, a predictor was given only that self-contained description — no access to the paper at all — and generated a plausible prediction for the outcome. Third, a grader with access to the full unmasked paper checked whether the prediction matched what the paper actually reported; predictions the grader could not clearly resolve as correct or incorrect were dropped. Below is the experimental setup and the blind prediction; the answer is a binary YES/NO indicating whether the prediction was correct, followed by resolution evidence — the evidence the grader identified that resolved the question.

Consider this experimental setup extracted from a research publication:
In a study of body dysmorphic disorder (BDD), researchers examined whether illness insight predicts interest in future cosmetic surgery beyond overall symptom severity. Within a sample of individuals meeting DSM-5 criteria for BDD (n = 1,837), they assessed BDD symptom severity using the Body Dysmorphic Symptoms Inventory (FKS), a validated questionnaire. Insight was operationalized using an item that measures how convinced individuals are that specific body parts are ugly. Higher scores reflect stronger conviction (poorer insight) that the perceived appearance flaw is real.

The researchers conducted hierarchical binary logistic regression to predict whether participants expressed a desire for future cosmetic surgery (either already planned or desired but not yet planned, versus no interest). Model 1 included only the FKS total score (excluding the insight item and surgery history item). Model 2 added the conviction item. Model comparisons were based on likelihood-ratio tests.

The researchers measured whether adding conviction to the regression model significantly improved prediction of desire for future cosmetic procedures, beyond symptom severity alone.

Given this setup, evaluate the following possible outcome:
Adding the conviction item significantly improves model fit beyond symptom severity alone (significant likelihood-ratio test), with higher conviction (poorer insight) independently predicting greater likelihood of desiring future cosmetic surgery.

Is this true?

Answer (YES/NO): YES